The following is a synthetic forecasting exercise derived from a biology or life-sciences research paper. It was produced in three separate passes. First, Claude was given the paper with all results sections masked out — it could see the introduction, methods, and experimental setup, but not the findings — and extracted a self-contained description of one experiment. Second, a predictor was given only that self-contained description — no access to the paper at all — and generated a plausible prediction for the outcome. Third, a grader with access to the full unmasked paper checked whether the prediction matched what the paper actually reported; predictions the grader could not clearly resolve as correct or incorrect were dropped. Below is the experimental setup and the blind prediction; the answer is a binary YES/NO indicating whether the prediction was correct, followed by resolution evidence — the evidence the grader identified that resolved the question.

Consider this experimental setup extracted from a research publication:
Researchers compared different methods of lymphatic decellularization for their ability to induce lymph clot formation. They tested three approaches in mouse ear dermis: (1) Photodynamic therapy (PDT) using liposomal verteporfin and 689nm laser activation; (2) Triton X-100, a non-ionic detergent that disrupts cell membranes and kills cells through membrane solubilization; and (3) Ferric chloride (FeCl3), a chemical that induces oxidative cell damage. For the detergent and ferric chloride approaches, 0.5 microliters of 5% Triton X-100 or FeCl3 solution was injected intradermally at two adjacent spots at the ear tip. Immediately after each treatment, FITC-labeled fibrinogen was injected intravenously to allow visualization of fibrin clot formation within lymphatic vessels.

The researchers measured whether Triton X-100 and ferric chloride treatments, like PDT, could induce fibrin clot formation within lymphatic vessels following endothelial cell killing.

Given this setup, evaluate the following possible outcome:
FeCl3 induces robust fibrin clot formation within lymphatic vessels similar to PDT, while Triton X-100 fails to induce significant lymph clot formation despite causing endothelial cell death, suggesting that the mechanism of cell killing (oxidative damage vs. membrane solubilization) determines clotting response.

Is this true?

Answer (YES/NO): NO